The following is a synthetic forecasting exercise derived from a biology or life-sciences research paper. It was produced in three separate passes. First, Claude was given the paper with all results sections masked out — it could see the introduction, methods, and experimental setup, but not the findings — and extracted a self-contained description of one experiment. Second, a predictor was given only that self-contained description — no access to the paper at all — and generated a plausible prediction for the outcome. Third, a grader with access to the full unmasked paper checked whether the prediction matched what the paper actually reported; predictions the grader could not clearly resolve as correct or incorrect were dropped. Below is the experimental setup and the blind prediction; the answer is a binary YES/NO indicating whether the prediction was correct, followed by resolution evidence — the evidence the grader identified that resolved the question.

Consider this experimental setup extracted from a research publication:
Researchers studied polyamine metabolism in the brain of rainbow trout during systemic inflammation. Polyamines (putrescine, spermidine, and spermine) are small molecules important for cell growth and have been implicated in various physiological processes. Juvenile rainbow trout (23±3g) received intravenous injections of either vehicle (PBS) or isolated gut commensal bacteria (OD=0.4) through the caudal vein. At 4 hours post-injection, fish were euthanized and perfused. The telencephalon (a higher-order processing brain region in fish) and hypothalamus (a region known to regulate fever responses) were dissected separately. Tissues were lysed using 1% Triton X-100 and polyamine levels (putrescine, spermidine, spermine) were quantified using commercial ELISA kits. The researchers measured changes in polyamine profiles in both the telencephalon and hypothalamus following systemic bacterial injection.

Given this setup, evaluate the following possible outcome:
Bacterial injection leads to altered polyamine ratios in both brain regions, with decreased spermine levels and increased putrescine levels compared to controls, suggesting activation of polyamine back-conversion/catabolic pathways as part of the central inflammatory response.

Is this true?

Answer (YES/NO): NO